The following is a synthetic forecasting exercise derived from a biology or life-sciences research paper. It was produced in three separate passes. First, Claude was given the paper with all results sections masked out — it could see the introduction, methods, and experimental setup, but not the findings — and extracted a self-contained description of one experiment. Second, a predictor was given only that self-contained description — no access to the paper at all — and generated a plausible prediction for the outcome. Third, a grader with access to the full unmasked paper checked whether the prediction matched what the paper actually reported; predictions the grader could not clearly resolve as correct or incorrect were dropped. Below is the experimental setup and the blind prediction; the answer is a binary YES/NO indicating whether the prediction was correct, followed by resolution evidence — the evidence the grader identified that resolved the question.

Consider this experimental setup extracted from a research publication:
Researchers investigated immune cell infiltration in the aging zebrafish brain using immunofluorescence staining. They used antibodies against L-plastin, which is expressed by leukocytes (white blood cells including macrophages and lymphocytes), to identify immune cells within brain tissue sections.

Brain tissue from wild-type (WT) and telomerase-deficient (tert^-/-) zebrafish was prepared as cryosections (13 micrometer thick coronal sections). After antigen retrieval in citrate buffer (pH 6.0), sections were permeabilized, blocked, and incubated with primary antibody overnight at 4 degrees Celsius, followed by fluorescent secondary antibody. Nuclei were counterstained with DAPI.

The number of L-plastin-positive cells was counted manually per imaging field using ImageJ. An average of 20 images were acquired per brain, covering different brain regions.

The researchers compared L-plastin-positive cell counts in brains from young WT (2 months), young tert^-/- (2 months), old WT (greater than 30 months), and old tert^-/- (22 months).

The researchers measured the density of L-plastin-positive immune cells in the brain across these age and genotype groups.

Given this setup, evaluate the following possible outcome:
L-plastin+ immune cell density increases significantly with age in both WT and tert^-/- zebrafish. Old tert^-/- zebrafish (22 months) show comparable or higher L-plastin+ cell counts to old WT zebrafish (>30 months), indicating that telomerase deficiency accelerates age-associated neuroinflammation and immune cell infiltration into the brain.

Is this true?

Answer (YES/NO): NO